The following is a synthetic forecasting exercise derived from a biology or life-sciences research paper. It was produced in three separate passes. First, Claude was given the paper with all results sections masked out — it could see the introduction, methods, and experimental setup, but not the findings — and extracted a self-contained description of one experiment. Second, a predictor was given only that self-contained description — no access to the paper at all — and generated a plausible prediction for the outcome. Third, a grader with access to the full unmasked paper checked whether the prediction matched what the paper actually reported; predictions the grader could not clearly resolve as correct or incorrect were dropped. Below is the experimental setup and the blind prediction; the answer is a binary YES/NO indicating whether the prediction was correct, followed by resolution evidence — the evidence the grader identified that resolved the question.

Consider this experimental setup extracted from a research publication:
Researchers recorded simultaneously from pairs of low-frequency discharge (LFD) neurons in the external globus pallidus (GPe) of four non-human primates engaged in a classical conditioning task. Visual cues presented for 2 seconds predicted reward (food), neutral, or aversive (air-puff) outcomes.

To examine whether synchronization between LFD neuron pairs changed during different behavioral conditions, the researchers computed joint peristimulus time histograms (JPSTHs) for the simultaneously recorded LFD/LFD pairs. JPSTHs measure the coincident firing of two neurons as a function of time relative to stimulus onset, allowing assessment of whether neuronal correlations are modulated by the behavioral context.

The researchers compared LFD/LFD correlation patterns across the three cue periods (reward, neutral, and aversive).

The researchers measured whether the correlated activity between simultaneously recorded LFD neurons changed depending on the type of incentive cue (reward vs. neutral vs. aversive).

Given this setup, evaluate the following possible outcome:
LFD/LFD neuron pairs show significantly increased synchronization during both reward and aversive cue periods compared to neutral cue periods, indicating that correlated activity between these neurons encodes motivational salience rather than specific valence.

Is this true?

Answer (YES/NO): NO